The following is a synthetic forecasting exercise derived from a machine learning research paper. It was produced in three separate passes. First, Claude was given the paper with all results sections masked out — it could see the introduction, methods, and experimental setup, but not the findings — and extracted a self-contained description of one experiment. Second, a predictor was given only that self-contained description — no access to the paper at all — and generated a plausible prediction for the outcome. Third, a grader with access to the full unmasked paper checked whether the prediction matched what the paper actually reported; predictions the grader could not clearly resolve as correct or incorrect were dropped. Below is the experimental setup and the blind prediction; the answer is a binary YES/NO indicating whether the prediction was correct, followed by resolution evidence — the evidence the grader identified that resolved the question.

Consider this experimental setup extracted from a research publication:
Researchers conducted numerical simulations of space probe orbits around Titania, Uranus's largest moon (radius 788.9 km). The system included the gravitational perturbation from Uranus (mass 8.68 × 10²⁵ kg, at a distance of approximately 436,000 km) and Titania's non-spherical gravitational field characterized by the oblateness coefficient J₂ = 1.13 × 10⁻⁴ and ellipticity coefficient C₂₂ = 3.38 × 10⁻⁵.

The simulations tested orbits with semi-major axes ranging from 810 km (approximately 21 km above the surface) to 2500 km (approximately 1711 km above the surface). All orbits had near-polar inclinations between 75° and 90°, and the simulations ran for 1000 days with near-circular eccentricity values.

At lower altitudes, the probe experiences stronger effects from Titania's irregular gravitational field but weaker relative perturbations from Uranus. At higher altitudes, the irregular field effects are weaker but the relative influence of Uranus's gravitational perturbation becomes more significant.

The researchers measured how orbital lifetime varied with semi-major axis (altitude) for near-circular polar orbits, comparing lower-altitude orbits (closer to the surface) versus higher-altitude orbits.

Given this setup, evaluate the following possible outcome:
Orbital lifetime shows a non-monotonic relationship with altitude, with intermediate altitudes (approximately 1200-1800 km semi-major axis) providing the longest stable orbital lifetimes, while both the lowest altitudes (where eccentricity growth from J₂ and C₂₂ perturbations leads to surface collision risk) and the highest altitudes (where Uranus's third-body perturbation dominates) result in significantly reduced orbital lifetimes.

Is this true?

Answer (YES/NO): NO